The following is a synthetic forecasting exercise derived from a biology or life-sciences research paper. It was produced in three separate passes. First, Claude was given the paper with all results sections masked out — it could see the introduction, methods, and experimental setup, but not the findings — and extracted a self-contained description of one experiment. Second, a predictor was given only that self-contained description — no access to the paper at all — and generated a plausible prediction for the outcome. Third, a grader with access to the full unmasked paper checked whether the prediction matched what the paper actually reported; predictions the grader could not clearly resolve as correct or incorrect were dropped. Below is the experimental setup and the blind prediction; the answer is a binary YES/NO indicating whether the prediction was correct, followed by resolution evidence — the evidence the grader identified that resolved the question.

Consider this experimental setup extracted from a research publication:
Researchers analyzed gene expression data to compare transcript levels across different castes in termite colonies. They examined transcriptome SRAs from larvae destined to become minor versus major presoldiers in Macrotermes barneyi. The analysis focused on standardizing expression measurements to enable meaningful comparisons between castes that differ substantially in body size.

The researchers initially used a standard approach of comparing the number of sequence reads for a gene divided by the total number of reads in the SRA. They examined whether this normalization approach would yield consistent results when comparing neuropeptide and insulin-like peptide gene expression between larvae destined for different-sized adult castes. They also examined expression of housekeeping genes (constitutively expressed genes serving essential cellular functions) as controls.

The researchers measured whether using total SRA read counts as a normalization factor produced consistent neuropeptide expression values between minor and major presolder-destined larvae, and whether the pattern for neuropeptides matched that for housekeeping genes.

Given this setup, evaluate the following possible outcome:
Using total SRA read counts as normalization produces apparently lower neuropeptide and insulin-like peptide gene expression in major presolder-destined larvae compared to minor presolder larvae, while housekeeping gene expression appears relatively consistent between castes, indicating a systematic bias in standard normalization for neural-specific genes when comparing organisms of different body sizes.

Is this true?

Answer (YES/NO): YES